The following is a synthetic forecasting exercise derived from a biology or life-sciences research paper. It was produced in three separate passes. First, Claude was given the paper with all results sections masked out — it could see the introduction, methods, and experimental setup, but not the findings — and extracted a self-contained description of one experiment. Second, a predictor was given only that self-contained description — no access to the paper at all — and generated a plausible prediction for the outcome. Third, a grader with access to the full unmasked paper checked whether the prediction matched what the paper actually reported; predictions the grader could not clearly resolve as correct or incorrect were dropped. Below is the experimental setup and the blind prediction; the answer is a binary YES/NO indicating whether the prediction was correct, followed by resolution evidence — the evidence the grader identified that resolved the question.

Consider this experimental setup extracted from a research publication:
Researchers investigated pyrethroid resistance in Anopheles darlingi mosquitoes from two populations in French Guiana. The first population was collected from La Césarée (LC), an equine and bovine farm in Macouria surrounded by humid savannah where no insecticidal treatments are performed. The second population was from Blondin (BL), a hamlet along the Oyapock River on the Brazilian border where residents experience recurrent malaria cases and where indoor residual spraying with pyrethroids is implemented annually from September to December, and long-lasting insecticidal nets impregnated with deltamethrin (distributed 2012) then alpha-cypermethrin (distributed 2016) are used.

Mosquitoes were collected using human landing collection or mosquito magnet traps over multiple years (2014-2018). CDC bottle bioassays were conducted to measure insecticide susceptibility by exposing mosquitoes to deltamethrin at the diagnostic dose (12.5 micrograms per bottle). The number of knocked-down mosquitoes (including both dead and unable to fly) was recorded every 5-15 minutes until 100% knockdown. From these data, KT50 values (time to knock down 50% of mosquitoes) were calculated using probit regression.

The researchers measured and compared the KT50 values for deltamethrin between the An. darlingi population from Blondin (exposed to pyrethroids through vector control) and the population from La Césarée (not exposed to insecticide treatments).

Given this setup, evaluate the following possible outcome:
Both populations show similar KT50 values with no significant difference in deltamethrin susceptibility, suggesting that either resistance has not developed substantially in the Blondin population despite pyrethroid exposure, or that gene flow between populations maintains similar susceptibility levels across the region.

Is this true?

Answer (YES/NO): NO